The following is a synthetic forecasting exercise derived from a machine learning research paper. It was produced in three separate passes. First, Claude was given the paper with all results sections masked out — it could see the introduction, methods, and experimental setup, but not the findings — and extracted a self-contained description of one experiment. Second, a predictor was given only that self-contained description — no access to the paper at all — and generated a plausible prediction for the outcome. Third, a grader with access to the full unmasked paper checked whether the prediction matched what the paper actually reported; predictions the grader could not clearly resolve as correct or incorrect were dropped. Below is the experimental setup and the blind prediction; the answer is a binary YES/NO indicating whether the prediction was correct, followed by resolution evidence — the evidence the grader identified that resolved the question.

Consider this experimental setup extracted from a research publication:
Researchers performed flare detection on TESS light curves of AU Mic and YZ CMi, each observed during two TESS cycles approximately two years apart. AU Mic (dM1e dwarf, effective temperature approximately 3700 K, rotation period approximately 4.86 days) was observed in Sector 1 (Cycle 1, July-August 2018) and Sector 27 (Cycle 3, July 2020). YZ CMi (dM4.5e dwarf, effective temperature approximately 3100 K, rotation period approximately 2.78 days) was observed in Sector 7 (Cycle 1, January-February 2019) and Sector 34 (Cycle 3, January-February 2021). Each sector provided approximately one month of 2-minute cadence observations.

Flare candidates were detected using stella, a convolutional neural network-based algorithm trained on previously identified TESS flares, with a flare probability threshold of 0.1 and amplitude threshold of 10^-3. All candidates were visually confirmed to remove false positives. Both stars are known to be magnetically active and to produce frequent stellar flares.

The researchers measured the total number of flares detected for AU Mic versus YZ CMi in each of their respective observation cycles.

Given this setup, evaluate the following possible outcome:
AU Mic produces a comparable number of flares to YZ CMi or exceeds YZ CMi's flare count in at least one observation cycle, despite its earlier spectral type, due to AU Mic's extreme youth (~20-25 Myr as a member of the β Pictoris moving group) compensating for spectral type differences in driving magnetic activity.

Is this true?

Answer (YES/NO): NO